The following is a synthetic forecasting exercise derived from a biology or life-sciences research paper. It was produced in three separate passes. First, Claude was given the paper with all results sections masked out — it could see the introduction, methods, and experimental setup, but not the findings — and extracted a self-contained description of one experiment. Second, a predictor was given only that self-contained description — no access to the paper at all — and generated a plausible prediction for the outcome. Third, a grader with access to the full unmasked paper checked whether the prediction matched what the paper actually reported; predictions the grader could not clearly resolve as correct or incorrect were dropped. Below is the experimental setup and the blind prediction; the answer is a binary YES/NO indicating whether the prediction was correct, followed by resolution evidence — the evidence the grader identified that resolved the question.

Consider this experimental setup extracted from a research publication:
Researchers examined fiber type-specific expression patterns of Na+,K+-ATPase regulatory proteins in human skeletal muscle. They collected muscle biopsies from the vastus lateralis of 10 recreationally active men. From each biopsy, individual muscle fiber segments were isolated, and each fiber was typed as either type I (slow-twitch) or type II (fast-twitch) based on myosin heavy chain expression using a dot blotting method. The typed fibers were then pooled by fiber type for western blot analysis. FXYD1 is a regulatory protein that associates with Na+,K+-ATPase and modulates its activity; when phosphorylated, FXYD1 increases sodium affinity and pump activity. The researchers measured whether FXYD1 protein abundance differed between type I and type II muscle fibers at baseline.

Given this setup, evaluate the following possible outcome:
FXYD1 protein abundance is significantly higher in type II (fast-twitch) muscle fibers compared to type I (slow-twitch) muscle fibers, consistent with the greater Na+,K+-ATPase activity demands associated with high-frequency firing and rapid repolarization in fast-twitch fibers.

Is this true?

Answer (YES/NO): NO